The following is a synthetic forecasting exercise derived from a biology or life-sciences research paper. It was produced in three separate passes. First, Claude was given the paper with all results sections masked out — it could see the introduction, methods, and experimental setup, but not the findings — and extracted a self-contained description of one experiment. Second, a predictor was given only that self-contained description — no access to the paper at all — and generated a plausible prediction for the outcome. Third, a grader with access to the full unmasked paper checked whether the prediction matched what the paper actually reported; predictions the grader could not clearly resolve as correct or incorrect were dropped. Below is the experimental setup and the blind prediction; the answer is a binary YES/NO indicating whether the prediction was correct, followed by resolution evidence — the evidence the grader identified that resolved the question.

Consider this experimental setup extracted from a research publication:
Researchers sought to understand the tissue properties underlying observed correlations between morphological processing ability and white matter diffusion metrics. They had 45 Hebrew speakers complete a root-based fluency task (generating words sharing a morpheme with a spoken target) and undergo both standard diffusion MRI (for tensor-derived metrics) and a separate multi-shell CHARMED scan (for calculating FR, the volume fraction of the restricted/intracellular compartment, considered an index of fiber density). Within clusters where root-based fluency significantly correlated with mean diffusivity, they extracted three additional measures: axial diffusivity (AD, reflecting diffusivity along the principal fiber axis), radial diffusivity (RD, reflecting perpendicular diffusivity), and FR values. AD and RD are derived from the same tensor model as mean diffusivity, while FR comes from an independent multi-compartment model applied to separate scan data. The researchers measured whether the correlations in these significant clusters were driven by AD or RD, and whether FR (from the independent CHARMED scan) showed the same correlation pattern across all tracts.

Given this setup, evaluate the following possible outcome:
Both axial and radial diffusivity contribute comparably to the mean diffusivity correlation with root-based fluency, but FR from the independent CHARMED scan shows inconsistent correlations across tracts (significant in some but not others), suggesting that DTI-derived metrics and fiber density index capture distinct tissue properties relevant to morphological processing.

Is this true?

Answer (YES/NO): NO